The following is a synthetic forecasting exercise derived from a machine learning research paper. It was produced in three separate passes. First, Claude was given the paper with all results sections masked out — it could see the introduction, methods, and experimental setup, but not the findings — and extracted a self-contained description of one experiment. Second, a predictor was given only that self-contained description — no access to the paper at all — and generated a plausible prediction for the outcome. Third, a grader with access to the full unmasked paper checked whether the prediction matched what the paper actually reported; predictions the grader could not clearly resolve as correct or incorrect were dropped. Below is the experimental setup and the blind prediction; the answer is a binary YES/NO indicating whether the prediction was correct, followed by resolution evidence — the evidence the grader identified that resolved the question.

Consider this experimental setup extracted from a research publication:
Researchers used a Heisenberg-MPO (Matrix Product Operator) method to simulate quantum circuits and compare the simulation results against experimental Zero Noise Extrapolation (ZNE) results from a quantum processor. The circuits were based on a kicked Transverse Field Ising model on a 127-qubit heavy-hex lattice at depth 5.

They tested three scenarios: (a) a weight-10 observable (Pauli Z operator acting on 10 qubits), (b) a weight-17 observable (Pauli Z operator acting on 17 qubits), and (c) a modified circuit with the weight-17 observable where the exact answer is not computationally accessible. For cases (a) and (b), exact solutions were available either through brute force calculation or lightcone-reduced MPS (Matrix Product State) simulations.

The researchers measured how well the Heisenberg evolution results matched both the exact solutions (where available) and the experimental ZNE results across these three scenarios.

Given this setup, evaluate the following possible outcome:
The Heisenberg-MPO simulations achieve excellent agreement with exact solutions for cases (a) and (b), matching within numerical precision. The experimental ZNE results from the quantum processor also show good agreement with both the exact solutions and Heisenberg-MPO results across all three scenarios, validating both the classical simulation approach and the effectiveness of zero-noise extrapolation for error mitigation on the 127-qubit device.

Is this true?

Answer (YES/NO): YES